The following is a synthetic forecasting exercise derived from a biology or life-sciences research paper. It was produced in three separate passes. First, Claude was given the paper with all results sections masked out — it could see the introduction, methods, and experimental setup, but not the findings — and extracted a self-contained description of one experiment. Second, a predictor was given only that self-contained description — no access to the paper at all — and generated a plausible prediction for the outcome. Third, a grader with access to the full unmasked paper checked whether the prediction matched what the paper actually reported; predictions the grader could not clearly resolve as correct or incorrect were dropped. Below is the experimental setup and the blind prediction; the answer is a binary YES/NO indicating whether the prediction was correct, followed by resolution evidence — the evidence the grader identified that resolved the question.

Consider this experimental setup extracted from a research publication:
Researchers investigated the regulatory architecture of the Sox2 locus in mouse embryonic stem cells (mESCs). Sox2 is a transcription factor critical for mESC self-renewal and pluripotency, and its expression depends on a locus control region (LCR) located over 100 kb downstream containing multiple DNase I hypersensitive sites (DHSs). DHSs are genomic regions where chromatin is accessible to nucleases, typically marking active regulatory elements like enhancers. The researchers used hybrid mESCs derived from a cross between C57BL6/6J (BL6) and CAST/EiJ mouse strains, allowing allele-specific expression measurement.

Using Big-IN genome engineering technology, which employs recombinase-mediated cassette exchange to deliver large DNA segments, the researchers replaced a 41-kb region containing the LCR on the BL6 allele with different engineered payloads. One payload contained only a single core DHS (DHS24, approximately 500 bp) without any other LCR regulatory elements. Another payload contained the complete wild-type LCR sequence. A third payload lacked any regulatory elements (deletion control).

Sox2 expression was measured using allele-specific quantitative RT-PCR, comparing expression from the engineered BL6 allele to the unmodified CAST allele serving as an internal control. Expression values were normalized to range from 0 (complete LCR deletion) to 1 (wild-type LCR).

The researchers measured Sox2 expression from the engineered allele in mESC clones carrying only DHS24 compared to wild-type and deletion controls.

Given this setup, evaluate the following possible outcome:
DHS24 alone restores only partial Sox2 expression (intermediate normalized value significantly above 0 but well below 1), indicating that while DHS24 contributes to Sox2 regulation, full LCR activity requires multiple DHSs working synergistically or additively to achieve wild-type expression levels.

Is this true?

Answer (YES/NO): YES